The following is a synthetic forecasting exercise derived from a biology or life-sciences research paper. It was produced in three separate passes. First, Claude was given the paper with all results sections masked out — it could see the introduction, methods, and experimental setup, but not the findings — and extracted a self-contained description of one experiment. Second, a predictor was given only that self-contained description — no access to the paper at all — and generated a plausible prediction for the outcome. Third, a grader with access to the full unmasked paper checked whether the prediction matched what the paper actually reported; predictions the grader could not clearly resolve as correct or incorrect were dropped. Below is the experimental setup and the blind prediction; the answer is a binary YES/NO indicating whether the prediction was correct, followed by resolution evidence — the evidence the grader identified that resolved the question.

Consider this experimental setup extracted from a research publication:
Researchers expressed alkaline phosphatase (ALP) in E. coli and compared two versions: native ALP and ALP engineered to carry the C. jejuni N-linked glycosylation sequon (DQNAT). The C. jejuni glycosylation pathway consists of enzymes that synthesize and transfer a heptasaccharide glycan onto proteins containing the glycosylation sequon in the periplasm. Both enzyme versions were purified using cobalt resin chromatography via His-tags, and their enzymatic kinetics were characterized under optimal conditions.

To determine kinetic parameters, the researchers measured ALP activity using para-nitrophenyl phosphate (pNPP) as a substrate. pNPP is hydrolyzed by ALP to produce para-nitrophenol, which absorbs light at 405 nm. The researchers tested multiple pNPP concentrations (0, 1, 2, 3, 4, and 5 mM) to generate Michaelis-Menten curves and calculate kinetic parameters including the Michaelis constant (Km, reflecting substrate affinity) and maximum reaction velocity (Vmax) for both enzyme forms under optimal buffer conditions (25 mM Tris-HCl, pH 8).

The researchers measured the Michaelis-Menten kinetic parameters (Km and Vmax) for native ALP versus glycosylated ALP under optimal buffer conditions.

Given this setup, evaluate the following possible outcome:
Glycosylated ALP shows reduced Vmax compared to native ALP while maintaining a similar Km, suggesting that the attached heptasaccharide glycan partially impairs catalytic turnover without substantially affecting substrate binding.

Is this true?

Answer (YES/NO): NO